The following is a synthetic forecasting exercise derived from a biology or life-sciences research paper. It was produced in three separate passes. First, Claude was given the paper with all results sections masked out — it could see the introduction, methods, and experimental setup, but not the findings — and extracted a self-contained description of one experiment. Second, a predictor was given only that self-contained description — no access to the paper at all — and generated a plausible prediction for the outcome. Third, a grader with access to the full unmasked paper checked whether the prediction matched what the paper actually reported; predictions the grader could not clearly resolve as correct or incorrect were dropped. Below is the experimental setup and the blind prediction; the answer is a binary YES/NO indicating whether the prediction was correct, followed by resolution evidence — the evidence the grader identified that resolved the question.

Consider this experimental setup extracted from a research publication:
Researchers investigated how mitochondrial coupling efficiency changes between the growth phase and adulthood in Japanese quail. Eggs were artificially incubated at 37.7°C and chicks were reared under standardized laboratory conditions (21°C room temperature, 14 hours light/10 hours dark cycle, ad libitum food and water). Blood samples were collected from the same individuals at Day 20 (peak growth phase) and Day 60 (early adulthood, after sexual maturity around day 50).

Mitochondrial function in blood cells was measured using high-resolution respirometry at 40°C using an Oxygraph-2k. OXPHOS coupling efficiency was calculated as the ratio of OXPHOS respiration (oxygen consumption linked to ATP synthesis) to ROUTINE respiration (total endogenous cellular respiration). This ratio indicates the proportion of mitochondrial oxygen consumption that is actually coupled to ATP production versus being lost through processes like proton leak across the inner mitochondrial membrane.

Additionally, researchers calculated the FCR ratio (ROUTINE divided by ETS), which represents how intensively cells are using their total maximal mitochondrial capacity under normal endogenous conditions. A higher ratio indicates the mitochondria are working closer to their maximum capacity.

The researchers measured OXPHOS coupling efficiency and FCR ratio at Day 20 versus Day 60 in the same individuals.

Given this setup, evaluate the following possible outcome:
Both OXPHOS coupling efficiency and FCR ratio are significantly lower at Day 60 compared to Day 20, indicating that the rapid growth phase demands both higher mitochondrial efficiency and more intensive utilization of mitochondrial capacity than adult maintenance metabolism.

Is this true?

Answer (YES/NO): YES